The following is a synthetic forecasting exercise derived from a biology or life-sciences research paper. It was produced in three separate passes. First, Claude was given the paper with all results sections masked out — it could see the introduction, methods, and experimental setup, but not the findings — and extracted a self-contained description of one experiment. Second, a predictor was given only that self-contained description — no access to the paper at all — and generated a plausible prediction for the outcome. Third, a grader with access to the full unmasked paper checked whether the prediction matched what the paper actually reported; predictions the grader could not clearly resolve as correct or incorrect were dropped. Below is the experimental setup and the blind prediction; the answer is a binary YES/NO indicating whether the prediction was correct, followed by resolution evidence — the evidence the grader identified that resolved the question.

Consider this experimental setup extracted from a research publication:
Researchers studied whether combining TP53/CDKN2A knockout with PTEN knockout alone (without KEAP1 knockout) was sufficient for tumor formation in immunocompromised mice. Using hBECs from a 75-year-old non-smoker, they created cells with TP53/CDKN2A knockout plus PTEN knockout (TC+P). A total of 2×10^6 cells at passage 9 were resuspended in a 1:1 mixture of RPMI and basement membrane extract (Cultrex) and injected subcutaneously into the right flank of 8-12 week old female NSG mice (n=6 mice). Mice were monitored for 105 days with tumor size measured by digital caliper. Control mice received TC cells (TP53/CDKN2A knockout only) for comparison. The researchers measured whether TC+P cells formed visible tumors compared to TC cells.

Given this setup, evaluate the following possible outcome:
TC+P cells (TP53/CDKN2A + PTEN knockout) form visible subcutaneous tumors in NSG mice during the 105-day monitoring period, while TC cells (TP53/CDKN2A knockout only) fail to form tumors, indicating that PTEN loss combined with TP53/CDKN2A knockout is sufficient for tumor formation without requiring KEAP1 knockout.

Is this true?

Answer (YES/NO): YES